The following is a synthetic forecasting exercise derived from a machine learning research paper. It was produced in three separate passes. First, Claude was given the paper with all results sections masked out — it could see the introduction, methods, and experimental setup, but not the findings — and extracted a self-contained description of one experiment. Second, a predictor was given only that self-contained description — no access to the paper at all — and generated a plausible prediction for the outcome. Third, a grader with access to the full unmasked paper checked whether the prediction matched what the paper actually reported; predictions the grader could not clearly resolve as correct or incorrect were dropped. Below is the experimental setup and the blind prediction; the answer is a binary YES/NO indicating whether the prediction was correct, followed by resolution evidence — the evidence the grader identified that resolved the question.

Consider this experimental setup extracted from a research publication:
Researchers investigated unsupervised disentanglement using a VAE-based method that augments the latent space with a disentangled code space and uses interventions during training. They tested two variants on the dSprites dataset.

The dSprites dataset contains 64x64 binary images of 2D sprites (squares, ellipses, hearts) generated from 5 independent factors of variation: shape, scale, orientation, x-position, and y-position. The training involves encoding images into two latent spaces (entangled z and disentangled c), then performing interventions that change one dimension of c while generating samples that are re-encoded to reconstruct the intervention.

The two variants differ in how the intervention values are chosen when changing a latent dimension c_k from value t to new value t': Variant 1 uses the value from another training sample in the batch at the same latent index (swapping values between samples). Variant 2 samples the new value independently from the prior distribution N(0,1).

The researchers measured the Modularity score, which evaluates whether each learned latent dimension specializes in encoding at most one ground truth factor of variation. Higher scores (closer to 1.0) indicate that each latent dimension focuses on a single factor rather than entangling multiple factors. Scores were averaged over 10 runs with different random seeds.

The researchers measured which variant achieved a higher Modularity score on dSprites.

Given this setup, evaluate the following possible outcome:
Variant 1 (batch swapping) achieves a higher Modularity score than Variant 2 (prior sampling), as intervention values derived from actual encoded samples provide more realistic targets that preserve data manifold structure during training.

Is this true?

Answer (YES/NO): YES